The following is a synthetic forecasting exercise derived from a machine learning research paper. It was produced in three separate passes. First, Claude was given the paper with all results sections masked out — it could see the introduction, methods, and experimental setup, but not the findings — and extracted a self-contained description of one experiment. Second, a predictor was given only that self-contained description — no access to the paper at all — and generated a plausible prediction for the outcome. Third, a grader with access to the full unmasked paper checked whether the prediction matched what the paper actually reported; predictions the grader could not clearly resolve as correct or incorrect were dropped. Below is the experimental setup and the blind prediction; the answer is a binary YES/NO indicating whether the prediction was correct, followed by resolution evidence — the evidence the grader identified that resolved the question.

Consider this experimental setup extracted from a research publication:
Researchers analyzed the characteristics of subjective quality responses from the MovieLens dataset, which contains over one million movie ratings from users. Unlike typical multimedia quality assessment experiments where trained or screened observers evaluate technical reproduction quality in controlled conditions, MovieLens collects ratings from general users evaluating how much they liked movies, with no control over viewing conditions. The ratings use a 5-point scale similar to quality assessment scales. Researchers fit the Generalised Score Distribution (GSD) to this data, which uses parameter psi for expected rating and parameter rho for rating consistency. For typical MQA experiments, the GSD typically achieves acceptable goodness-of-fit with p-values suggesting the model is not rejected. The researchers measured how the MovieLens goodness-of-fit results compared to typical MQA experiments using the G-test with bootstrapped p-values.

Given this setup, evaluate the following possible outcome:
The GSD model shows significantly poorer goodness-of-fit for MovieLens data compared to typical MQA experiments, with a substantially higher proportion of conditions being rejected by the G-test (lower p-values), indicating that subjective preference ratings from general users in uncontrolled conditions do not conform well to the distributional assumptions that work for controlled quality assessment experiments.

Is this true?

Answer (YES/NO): YES